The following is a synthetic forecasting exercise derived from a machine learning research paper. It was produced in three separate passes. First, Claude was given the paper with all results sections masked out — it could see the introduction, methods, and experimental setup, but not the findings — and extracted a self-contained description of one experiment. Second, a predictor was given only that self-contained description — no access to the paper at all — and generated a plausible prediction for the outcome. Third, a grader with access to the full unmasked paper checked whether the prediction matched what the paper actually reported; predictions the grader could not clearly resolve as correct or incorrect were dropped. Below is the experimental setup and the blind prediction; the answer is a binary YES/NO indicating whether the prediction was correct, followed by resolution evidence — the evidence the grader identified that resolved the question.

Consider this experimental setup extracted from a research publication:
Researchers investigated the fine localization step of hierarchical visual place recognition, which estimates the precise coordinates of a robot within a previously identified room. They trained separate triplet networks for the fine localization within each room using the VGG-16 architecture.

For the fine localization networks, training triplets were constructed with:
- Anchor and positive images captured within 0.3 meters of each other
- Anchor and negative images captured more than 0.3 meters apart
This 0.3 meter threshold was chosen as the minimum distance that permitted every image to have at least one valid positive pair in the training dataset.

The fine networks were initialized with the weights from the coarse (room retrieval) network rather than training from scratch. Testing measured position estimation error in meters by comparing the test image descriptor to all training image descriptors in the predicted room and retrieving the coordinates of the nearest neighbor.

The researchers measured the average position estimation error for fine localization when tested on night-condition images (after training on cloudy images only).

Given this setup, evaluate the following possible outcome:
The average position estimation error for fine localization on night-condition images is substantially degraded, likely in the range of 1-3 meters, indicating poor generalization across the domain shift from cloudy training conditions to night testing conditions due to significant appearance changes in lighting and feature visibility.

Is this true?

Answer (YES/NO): NO